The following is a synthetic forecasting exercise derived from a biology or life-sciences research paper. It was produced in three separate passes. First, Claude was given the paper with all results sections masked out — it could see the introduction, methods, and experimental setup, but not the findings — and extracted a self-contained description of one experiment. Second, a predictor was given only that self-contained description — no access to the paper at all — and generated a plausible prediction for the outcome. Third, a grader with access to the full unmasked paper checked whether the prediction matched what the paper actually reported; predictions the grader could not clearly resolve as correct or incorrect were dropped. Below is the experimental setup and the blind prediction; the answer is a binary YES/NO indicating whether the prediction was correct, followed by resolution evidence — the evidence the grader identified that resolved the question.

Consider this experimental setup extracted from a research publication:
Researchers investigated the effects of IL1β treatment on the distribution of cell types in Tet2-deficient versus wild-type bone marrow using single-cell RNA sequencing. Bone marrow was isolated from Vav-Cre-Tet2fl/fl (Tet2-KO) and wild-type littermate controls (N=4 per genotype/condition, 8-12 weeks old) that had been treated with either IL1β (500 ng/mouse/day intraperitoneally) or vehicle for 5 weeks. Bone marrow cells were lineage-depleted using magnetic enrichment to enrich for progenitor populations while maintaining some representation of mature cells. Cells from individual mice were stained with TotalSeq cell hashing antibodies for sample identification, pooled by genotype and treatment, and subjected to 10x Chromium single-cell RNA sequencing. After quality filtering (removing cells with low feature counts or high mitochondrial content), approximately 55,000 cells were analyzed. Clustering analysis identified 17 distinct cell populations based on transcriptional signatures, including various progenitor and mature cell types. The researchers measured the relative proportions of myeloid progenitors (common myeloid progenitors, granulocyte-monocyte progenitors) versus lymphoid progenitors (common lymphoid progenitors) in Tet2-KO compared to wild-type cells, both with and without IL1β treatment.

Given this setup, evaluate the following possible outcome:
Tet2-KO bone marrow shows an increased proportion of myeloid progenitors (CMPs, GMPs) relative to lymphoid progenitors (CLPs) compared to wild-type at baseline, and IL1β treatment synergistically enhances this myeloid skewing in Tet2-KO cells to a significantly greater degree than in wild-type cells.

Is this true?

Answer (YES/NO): NO